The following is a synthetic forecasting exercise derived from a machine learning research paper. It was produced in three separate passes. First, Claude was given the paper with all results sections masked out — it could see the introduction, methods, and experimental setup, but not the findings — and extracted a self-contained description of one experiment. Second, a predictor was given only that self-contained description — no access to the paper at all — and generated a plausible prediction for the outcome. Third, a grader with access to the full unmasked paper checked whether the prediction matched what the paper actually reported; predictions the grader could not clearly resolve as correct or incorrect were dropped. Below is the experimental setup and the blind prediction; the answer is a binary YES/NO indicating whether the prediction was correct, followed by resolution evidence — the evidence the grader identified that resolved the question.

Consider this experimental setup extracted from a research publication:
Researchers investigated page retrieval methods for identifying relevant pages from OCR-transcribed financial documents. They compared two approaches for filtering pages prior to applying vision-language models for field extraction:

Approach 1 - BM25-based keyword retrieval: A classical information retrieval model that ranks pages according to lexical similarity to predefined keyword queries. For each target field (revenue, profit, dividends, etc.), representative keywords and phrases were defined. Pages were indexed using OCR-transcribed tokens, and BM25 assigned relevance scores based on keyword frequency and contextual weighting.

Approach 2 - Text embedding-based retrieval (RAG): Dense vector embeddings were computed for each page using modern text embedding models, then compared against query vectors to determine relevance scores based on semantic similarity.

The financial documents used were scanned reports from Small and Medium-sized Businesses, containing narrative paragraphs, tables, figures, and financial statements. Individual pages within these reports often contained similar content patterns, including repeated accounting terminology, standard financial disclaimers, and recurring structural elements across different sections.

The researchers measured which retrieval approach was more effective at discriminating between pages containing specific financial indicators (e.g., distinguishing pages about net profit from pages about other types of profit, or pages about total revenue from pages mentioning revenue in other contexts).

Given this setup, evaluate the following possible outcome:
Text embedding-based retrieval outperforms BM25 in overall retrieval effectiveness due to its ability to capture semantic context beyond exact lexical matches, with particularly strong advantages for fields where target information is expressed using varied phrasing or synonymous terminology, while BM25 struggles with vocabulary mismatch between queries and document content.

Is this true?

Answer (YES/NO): NO